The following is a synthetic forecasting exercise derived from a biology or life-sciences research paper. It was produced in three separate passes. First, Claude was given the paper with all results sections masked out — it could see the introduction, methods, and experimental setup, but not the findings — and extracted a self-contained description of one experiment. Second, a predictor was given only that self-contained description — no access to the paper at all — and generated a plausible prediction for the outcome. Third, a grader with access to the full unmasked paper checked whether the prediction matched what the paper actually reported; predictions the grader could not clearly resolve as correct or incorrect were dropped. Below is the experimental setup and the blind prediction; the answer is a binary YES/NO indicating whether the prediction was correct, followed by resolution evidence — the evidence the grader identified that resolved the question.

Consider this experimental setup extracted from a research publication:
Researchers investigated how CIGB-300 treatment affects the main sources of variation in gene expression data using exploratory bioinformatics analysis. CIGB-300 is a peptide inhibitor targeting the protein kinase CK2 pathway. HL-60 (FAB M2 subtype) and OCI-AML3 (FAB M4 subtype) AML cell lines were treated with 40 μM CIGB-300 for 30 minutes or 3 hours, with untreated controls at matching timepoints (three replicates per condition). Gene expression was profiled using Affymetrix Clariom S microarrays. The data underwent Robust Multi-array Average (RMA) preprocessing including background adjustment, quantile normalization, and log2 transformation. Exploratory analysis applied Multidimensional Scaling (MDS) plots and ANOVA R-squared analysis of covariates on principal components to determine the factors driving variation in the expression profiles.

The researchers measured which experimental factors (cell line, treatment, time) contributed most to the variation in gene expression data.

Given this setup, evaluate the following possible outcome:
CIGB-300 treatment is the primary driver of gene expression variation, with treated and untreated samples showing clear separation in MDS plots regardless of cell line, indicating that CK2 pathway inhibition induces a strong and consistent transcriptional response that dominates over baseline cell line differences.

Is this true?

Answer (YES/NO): NO